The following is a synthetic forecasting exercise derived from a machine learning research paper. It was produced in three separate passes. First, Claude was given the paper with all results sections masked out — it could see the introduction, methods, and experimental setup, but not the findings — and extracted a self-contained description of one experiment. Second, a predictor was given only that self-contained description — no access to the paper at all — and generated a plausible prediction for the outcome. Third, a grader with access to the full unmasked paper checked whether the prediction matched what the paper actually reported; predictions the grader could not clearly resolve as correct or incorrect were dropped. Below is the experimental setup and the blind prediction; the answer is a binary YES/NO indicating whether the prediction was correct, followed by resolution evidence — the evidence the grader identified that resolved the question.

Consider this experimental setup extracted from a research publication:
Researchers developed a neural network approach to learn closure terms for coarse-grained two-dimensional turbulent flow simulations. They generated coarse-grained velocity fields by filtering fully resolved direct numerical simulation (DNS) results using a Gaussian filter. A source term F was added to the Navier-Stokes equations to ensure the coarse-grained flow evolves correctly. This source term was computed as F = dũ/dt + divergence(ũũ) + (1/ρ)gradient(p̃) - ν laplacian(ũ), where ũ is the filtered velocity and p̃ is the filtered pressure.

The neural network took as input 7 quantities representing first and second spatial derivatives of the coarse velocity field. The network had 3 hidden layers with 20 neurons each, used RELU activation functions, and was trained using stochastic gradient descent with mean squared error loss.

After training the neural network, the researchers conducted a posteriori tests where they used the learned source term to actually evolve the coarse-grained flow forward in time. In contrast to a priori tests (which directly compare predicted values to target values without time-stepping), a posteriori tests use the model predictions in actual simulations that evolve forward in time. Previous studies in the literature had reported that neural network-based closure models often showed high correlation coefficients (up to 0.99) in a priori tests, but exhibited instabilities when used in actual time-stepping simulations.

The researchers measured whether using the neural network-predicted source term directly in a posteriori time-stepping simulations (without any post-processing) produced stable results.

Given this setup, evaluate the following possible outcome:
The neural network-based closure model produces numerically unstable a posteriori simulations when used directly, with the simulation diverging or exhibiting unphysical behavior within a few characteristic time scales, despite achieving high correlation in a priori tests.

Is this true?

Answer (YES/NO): YES